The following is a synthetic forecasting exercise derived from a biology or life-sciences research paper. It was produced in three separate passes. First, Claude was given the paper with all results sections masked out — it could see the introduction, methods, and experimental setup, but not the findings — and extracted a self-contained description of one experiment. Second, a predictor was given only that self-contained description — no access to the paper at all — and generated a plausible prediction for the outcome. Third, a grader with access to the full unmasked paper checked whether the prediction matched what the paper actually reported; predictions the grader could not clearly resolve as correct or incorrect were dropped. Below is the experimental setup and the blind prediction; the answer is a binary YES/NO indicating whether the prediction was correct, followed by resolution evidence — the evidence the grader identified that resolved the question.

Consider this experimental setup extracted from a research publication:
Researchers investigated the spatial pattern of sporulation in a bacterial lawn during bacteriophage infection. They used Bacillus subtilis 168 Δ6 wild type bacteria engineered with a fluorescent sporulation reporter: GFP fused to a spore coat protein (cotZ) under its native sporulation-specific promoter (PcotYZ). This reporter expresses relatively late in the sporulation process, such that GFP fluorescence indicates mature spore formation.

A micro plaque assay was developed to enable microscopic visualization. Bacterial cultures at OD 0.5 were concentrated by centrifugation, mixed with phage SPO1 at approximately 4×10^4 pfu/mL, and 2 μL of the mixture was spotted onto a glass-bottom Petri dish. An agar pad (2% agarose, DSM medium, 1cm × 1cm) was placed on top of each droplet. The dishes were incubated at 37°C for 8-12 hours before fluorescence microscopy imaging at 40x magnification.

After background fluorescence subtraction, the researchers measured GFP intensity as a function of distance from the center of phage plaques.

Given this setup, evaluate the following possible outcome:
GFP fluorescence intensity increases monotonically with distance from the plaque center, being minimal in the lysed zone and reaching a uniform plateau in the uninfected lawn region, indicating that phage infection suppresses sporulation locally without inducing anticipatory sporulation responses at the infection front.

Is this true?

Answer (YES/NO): NO